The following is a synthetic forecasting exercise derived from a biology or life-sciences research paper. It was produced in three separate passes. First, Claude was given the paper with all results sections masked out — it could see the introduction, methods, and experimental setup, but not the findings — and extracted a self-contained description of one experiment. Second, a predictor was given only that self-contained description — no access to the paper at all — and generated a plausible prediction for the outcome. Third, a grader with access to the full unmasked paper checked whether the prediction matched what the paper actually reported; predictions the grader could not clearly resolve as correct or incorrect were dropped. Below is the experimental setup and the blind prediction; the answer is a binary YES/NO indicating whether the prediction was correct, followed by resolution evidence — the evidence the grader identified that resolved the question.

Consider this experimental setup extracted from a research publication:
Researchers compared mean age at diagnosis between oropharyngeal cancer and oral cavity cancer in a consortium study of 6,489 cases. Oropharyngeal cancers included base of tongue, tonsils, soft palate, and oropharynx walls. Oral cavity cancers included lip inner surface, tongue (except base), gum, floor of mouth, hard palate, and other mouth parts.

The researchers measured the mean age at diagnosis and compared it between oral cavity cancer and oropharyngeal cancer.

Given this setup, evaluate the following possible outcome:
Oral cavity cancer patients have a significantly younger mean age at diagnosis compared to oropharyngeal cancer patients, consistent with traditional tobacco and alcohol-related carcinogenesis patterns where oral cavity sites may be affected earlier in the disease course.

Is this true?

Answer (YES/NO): NO